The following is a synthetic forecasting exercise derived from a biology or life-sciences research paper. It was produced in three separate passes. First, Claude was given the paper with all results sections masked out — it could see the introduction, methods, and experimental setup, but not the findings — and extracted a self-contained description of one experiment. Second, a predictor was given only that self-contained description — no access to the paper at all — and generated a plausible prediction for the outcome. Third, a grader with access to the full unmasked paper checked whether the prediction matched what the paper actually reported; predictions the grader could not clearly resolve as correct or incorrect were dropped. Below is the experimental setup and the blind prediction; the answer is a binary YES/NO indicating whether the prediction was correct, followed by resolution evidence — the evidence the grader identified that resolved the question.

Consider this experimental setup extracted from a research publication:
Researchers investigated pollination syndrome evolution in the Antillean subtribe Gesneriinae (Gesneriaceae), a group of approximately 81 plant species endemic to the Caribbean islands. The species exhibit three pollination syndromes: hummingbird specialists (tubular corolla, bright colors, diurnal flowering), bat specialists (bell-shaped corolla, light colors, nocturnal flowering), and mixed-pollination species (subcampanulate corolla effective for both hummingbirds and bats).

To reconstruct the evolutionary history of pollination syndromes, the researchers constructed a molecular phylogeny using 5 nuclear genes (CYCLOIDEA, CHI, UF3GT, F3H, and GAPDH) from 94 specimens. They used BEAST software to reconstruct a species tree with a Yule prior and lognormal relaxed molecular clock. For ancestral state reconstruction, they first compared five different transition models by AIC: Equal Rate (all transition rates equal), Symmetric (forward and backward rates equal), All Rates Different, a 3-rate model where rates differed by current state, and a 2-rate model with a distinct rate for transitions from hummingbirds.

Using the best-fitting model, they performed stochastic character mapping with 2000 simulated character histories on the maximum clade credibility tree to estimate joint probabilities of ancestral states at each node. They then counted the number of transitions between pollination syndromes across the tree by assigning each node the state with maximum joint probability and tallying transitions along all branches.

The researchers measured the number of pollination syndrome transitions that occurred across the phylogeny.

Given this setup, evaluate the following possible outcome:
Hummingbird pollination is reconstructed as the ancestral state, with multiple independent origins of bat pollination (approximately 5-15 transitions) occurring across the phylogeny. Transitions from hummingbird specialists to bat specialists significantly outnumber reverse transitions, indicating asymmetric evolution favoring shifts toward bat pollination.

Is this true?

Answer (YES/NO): NO